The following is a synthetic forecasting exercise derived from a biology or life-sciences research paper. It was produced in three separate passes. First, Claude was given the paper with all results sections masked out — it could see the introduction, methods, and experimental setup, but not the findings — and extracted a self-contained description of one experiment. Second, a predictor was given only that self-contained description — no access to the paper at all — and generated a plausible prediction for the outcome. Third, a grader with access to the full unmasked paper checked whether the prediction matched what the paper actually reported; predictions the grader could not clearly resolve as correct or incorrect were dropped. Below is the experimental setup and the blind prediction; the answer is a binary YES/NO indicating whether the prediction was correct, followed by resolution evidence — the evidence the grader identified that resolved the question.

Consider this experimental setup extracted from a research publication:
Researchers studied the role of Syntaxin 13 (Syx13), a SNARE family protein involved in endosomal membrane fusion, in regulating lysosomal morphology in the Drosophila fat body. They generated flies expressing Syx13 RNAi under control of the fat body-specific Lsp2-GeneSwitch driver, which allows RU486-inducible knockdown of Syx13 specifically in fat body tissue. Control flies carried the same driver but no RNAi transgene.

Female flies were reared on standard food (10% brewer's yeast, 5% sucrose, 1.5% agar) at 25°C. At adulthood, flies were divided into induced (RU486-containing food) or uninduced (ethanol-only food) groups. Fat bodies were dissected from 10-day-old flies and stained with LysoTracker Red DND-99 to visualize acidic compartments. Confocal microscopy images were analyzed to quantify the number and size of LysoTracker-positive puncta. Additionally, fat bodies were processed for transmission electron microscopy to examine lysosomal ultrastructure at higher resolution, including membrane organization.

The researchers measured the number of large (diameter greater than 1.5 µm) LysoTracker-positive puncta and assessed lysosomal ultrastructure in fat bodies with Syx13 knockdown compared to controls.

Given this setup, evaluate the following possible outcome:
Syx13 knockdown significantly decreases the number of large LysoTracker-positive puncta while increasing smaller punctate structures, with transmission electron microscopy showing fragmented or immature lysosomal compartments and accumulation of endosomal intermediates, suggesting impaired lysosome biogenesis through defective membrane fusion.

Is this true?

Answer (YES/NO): NO